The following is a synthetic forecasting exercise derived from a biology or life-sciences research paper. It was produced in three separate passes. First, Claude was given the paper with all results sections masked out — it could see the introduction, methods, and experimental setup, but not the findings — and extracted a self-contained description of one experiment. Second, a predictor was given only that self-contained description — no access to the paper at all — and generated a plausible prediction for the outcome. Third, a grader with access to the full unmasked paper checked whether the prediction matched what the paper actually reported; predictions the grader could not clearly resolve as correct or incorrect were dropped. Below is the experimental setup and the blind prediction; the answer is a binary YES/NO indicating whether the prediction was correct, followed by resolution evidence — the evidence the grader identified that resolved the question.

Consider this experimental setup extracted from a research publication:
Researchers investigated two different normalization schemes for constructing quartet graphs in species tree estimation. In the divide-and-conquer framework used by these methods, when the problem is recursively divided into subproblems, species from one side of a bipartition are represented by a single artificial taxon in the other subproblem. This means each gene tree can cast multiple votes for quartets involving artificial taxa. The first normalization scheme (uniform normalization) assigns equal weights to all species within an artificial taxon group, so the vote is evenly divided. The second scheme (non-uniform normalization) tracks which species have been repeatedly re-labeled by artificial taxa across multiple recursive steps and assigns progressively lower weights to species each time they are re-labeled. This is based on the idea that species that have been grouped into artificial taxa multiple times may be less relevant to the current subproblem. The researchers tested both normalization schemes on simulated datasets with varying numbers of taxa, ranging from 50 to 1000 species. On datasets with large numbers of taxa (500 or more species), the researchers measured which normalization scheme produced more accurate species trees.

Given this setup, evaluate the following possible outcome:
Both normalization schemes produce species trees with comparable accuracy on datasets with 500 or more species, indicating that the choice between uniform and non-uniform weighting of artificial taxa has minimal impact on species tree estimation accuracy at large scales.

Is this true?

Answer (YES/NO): NO